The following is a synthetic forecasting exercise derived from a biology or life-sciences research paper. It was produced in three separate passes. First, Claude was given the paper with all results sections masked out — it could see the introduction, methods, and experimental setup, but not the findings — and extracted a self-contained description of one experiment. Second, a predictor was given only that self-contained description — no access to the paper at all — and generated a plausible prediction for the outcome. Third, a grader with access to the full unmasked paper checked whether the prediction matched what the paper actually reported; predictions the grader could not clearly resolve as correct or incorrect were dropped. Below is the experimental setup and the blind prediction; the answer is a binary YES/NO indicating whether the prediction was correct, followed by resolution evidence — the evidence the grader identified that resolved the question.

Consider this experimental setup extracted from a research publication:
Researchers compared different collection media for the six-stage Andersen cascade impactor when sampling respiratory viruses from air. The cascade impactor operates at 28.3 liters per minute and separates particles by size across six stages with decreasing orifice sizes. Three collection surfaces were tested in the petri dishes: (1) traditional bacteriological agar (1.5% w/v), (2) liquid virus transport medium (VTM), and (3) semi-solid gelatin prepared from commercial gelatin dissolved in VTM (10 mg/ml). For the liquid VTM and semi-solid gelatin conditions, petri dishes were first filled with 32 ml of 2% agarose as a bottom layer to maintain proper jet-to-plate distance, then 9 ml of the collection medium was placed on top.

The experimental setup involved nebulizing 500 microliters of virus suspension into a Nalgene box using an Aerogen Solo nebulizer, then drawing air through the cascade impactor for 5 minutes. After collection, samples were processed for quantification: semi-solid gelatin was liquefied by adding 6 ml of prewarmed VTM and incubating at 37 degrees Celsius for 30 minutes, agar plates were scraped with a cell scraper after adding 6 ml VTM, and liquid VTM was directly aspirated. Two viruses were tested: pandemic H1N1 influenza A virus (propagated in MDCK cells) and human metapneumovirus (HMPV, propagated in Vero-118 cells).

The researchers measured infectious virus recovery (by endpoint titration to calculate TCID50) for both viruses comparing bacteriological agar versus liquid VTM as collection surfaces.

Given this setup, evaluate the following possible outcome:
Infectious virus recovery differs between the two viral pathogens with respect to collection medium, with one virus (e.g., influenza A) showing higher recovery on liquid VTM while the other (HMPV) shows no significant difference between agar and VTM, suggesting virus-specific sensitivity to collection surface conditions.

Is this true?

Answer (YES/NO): NO